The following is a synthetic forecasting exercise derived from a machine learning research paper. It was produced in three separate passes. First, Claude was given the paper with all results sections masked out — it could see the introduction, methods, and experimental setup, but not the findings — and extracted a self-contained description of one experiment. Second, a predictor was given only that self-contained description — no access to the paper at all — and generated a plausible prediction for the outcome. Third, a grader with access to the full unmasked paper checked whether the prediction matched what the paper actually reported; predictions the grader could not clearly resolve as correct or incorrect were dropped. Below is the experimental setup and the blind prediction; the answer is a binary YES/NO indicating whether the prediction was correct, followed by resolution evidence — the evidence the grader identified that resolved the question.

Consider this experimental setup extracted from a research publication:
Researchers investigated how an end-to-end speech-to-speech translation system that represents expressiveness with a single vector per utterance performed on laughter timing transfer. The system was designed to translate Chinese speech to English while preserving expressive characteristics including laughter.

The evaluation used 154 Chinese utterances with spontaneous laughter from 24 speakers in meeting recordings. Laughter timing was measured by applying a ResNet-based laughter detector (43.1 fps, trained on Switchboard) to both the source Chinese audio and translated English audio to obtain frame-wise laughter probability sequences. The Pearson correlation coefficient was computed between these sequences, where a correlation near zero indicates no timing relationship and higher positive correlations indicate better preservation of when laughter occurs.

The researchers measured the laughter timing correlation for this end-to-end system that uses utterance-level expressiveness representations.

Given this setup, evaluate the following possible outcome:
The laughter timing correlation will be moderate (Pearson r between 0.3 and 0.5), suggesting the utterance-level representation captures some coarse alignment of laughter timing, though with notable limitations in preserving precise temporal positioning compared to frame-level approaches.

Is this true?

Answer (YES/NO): NO